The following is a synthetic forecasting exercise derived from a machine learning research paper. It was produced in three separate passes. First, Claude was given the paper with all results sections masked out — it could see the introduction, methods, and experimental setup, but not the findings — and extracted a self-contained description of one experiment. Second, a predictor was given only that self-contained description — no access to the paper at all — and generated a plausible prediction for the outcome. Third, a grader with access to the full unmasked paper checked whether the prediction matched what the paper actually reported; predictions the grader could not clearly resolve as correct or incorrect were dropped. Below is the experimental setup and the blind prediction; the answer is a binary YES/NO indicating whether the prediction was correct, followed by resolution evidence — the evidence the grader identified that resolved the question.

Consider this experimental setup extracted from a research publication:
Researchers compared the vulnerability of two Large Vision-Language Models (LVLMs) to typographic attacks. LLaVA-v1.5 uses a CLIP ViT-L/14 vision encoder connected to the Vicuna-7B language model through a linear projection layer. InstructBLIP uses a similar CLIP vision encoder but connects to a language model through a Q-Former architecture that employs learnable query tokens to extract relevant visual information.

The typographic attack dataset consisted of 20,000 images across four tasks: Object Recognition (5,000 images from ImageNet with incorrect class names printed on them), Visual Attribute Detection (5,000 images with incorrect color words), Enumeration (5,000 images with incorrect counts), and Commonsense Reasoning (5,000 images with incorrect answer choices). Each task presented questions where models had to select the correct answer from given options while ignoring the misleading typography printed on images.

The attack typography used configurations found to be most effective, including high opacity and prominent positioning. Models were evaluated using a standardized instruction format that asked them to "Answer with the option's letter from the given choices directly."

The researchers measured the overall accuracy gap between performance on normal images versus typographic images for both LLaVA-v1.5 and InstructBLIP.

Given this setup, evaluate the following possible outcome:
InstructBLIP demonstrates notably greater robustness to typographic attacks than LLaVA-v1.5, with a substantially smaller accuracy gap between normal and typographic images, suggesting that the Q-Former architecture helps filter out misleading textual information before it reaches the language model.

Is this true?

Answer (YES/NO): YES